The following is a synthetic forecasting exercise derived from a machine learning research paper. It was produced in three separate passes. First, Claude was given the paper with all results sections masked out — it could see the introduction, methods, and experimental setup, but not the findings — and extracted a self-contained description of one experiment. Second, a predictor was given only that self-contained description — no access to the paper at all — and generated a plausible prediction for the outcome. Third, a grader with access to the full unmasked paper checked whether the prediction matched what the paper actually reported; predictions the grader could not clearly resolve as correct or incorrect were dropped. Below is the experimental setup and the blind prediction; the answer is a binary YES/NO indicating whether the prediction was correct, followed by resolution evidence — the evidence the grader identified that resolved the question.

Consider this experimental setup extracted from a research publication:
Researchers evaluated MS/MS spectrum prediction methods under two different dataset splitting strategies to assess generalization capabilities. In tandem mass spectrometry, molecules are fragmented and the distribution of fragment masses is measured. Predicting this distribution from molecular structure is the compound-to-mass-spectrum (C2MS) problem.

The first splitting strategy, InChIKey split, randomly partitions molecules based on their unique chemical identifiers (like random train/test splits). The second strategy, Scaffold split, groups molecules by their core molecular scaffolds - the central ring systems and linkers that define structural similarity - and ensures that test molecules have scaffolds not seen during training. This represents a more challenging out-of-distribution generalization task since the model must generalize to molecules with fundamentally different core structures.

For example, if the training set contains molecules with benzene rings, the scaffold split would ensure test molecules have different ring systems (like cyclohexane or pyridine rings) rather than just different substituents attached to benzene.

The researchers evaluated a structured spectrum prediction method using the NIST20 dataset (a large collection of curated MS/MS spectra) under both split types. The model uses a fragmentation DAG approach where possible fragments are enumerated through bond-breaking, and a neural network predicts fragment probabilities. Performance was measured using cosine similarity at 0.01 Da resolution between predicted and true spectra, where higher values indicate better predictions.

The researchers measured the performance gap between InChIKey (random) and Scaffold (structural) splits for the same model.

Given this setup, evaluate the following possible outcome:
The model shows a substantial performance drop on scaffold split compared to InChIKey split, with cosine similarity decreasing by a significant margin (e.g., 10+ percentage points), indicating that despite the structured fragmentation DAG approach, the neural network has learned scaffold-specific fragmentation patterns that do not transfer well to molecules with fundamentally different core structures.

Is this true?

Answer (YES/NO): NO